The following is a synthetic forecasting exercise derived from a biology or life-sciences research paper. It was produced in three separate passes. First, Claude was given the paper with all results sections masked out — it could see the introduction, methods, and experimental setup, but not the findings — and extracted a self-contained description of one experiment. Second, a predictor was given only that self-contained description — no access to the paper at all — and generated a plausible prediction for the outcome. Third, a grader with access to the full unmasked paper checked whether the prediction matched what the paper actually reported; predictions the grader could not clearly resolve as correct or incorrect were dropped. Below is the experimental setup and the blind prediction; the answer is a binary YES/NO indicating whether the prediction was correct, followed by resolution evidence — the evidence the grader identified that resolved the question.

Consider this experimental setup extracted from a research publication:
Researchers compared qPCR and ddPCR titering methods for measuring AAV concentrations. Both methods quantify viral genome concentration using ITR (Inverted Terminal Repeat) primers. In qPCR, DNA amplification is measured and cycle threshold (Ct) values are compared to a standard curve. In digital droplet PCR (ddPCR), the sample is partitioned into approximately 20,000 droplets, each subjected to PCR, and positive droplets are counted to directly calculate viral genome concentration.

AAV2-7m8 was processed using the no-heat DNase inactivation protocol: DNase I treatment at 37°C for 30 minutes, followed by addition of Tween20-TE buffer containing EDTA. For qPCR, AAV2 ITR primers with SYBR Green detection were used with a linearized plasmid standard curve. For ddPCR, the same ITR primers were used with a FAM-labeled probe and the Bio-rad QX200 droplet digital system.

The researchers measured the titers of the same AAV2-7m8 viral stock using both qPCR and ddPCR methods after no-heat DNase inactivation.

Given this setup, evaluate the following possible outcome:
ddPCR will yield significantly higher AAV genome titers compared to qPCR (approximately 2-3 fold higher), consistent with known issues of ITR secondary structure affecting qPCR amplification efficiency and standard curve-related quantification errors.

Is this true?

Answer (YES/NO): NO